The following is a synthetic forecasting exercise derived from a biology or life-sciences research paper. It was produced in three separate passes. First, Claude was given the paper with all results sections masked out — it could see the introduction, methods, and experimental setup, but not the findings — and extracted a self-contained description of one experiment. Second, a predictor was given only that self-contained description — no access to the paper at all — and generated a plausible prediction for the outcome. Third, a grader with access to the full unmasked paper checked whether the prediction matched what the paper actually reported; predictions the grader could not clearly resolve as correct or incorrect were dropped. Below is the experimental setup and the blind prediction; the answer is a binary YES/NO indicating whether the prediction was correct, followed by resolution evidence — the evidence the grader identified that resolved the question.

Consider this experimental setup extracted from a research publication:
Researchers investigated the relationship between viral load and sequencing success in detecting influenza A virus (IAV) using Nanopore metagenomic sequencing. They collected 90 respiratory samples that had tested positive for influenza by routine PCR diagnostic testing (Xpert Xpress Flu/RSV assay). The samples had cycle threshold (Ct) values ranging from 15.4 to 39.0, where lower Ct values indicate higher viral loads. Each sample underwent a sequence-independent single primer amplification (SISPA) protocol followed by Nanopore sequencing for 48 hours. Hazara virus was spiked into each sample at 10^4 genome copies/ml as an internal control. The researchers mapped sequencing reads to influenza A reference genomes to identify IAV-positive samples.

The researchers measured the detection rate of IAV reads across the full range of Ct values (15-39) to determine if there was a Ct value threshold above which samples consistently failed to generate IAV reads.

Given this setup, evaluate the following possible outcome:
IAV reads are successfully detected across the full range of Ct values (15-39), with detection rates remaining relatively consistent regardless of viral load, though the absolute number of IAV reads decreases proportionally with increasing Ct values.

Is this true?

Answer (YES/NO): NO